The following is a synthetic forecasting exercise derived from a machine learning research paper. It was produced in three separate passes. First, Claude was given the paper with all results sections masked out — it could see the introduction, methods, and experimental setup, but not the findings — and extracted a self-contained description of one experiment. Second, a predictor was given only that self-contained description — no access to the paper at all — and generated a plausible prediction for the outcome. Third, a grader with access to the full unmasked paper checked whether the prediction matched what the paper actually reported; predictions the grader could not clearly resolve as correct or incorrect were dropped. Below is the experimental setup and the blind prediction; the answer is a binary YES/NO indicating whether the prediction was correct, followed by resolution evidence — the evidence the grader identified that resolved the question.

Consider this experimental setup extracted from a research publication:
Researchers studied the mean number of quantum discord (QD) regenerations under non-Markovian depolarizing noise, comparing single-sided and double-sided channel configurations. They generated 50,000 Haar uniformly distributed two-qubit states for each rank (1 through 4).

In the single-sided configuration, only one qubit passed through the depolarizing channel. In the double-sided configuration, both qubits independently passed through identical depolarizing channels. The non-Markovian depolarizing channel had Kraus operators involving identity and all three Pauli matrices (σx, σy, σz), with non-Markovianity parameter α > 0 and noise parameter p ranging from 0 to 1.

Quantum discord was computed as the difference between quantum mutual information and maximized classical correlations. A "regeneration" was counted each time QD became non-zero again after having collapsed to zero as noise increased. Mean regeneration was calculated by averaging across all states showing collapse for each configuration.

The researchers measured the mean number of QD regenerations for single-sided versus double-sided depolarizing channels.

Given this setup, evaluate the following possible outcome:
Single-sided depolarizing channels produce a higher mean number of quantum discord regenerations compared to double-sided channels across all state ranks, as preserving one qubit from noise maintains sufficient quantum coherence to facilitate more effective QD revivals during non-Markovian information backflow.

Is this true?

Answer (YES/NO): NO